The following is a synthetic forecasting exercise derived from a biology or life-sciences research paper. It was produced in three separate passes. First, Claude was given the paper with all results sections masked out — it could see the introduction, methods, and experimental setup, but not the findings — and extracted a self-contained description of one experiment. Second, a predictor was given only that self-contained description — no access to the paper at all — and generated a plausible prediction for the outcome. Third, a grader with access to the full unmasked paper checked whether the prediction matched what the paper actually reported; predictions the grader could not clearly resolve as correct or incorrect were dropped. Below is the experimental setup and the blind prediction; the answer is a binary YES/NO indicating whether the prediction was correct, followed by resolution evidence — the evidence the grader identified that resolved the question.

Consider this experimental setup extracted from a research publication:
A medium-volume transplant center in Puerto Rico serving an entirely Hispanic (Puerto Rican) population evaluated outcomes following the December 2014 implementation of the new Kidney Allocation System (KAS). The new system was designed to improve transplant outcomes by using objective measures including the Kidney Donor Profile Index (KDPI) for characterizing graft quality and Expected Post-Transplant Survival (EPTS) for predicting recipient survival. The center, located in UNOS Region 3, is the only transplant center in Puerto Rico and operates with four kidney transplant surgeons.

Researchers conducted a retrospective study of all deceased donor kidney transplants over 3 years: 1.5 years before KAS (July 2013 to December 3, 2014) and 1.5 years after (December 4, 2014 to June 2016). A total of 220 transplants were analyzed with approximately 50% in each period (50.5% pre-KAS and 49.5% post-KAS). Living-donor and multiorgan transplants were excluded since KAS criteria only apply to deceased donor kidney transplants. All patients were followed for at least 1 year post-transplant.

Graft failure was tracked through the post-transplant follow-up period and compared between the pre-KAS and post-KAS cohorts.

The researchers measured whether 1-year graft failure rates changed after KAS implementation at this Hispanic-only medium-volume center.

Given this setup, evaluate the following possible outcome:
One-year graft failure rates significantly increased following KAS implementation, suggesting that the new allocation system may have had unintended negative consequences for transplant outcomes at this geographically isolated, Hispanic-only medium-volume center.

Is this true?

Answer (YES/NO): NO